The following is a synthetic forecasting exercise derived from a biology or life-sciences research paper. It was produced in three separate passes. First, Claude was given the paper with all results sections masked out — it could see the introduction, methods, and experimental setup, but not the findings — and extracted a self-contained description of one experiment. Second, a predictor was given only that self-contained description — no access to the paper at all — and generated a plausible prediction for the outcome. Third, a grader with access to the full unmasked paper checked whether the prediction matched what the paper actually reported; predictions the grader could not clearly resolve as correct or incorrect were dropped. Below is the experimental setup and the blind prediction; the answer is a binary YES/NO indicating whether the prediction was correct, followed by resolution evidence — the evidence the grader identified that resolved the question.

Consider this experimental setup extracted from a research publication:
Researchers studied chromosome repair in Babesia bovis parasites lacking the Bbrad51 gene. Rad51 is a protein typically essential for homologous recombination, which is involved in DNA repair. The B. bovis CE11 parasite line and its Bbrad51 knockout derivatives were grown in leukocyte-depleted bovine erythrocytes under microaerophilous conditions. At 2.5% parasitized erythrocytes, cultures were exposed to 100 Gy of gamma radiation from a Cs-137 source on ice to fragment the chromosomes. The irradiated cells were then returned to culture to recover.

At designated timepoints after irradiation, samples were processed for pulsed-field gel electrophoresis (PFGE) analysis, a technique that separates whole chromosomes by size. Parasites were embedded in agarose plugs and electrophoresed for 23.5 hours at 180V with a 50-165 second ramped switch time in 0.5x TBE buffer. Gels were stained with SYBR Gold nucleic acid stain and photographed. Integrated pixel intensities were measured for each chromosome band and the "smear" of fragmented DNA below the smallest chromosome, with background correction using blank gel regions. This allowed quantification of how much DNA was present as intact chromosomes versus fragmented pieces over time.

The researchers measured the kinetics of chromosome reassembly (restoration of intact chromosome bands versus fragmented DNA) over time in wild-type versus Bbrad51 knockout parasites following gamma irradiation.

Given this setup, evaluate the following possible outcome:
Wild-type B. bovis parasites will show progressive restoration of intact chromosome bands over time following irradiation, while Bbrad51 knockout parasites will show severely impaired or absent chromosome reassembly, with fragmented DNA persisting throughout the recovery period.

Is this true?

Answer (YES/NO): NO